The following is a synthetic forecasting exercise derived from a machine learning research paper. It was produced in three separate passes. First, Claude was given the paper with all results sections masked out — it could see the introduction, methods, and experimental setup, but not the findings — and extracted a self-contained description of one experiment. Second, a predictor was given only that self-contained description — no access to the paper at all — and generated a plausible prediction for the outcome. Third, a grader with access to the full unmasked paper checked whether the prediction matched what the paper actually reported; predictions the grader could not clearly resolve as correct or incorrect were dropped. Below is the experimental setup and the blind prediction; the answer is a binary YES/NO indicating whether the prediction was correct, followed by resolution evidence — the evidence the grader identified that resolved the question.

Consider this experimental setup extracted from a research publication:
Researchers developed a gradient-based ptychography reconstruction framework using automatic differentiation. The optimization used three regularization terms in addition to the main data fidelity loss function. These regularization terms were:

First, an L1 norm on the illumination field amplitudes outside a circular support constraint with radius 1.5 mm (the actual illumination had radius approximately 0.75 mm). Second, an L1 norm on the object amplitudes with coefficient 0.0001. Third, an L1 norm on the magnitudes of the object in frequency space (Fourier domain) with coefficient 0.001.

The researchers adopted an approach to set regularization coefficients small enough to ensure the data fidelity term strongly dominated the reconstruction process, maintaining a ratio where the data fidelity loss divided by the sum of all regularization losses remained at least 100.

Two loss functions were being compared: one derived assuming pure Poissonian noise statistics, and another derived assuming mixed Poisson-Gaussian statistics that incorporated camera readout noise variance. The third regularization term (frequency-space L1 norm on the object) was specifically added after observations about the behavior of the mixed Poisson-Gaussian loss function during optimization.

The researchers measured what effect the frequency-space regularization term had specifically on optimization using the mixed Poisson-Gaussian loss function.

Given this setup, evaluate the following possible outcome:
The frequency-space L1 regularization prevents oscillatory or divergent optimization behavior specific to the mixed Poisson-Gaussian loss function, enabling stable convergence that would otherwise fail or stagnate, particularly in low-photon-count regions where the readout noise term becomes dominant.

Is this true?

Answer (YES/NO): NO